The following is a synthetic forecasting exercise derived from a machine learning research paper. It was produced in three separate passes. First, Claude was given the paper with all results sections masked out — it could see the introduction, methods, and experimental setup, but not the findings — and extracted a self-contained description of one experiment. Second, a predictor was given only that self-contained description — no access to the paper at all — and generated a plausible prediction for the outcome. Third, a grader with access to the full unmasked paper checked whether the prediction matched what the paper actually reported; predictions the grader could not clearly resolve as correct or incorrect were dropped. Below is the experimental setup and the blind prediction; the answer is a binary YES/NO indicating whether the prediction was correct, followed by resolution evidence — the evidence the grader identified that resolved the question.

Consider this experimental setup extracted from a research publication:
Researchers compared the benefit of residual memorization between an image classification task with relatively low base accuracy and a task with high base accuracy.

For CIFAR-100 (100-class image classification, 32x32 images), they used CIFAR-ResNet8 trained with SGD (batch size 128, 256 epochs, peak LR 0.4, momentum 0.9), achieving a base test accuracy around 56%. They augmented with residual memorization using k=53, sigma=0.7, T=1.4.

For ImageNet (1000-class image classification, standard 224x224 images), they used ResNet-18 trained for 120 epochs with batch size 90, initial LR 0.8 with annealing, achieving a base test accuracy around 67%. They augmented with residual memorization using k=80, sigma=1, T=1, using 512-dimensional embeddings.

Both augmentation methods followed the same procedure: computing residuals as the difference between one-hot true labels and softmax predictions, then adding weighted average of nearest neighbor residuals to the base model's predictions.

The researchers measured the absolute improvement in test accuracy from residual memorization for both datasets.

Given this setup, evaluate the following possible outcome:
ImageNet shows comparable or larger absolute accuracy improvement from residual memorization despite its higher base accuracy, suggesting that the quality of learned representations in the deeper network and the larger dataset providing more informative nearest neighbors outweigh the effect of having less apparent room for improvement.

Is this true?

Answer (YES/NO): NO